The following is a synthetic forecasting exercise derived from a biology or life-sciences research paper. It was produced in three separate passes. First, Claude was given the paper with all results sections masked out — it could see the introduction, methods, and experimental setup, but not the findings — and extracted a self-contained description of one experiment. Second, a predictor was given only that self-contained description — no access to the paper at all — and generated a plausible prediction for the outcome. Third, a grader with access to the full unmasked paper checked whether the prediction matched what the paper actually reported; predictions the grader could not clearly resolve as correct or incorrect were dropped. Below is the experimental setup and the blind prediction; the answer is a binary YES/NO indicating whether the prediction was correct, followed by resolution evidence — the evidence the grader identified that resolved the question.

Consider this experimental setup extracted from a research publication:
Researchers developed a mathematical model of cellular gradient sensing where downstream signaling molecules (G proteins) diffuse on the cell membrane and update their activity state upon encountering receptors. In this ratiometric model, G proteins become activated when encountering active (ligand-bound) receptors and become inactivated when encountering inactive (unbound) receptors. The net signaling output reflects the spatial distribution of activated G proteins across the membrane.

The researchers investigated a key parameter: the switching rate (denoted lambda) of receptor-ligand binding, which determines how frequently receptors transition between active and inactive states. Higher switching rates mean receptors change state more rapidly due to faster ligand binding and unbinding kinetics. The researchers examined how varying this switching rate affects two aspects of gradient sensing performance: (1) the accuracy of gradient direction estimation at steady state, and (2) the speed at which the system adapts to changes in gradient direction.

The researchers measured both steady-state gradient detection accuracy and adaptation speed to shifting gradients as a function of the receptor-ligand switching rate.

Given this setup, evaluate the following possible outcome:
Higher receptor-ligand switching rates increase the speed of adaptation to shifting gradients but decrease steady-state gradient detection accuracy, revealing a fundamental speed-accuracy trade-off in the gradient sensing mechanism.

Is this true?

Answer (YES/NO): NO